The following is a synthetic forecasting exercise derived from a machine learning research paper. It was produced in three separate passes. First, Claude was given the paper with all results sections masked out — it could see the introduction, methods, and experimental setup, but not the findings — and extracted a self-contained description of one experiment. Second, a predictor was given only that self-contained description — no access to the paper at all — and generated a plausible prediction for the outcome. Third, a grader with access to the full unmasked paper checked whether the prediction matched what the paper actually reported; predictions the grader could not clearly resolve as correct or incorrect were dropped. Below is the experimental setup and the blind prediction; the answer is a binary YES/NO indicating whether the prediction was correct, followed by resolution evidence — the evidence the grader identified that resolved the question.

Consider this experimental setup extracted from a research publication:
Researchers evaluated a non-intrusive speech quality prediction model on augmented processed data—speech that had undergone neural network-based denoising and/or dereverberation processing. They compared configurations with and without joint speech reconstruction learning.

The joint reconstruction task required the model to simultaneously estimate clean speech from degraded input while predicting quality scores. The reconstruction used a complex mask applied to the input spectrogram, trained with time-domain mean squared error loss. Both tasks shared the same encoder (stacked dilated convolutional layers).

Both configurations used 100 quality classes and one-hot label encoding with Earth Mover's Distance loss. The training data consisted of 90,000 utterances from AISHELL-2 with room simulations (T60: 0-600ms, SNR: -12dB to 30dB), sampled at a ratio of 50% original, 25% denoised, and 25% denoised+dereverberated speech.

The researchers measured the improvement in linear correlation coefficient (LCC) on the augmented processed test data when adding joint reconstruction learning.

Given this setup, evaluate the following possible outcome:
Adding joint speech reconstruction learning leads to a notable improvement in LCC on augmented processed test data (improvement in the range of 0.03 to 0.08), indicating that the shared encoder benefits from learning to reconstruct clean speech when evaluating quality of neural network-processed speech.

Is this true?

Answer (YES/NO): NO